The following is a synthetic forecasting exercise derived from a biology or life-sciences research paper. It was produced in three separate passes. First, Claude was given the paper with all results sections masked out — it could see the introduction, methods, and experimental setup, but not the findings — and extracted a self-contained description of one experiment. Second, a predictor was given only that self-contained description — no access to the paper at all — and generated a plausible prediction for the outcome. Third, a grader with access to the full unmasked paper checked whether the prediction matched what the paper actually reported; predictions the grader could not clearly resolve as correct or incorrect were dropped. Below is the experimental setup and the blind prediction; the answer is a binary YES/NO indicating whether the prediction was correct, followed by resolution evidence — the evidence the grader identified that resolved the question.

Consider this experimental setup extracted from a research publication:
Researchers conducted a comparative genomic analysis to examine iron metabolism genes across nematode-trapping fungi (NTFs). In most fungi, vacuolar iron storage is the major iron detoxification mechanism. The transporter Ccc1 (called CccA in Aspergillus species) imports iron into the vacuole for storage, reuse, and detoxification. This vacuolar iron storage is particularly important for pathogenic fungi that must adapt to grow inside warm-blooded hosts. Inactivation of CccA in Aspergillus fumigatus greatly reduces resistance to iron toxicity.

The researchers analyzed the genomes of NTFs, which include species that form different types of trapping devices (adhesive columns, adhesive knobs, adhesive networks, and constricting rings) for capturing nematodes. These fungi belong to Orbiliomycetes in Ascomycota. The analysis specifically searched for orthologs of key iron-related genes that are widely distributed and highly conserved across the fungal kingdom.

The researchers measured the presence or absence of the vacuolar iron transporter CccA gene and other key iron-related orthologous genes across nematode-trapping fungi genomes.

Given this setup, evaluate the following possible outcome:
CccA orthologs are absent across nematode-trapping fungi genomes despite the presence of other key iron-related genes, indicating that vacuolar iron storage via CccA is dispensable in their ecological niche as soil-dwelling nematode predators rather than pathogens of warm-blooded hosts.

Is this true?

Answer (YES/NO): NO